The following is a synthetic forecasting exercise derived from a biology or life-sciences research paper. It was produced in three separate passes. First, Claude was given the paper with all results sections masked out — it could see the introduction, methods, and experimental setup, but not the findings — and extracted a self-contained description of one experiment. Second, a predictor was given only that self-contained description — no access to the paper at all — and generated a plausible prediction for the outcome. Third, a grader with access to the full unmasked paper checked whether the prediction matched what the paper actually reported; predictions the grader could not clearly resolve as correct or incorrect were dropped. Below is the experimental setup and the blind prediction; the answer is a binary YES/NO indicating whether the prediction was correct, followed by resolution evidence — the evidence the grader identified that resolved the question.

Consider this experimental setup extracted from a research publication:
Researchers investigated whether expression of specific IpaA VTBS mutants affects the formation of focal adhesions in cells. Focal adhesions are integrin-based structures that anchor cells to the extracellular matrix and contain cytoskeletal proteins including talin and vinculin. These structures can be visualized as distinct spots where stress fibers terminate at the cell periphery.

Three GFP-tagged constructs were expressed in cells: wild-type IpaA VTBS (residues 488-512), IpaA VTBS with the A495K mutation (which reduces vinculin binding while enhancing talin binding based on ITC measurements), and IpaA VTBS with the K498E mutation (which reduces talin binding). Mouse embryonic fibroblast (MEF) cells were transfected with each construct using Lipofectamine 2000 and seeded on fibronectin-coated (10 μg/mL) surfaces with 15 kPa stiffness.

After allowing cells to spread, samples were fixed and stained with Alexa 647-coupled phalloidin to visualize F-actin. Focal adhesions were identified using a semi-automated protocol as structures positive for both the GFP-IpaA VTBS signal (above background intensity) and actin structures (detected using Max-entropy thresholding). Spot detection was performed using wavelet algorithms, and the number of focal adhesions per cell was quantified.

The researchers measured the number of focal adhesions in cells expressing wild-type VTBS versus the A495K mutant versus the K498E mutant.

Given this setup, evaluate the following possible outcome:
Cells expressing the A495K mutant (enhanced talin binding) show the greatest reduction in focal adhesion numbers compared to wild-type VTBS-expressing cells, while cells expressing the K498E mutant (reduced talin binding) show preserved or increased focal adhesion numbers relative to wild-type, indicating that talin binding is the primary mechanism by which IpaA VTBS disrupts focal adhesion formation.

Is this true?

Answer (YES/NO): NO